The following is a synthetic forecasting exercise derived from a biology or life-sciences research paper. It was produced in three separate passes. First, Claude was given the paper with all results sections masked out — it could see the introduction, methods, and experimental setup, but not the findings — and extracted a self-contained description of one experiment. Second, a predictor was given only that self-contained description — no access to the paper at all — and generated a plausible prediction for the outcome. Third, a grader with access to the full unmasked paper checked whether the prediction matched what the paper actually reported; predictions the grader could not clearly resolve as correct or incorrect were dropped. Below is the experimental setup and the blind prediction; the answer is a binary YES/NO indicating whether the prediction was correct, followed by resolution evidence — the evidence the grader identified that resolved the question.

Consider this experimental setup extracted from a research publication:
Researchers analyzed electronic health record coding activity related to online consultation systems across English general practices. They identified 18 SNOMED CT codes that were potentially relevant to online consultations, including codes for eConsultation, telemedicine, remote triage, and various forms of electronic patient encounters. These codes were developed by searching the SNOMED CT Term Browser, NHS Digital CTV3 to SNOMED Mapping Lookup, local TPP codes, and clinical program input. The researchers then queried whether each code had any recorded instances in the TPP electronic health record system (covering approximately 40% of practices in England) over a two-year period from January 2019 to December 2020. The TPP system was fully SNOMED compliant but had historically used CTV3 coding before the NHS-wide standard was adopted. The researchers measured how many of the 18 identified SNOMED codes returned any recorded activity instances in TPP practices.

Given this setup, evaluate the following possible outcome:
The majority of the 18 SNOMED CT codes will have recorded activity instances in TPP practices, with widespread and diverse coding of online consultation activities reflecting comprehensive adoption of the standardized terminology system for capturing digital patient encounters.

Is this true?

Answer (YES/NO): NO